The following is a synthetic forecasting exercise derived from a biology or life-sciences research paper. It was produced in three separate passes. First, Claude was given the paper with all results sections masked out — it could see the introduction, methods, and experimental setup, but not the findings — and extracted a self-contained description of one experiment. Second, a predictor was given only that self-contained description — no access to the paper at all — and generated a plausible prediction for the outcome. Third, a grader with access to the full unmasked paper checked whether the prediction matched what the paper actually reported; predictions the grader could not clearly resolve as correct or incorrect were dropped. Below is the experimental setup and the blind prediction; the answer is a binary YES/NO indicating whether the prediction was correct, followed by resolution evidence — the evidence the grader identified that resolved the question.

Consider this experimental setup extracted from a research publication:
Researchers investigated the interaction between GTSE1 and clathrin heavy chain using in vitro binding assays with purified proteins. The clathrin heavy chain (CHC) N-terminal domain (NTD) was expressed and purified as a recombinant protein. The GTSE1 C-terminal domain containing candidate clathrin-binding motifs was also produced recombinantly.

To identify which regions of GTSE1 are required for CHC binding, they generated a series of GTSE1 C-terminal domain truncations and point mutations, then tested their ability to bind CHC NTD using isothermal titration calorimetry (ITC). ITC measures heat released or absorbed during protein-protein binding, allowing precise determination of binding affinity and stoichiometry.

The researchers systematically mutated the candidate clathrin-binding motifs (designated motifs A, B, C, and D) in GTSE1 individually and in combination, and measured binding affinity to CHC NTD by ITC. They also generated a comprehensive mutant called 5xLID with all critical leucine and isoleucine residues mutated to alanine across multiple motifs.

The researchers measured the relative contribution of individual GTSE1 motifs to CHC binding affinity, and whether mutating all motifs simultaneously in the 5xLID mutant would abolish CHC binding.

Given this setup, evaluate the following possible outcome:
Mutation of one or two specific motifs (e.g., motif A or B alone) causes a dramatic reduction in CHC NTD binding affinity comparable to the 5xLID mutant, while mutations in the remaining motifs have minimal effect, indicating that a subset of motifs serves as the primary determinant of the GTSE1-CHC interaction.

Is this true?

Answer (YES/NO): NO